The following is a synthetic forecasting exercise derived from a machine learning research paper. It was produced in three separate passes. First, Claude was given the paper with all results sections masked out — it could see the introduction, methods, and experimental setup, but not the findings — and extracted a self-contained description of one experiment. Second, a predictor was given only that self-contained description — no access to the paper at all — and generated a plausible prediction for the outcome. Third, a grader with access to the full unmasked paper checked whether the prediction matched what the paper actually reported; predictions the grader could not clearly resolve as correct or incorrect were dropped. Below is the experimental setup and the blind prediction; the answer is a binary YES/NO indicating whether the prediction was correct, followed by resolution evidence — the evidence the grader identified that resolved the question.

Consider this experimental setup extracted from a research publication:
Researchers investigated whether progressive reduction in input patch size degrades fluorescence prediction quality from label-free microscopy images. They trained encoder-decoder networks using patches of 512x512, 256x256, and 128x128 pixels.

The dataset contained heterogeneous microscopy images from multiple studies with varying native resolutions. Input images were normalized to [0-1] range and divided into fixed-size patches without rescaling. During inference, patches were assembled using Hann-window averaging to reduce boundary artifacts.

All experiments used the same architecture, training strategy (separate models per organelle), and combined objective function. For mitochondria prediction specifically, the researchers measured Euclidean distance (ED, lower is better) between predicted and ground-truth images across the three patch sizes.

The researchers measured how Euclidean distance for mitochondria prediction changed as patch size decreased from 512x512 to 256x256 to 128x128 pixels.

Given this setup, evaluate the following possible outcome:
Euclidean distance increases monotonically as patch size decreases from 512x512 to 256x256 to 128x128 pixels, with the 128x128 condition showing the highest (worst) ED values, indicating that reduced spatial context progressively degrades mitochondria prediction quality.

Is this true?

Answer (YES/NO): YES